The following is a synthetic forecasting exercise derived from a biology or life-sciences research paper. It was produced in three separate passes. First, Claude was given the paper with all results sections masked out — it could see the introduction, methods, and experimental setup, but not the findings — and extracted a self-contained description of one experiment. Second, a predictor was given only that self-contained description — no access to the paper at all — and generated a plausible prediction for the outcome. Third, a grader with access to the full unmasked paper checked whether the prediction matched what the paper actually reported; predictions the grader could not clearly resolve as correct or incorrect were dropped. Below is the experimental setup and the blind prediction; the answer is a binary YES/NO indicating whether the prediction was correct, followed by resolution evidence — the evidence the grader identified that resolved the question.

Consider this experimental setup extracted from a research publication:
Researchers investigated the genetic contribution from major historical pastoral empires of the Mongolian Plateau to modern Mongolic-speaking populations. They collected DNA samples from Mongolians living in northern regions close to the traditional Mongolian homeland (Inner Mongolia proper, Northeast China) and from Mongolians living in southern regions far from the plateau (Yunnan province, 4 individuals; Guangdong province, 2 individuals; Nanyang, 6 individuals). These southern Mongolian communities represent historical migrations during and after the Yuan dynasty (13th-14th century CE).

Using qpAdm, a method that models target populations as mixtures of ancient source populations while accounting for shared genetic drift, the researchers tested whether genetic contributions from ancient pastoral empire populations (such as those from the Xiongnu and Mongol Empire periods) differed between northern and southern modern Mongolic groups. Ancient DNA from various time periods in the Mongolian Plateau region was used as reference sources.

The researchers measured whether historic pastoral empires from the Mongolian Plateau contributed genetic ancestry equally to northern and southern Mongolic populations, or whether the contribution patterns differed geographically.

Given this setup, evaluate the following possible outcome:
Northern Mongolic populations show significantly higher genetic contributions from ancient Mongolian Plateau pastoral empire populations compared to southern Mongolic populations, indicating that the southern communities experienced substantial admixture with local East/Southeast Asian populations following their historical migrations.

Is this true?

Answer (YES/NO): YES